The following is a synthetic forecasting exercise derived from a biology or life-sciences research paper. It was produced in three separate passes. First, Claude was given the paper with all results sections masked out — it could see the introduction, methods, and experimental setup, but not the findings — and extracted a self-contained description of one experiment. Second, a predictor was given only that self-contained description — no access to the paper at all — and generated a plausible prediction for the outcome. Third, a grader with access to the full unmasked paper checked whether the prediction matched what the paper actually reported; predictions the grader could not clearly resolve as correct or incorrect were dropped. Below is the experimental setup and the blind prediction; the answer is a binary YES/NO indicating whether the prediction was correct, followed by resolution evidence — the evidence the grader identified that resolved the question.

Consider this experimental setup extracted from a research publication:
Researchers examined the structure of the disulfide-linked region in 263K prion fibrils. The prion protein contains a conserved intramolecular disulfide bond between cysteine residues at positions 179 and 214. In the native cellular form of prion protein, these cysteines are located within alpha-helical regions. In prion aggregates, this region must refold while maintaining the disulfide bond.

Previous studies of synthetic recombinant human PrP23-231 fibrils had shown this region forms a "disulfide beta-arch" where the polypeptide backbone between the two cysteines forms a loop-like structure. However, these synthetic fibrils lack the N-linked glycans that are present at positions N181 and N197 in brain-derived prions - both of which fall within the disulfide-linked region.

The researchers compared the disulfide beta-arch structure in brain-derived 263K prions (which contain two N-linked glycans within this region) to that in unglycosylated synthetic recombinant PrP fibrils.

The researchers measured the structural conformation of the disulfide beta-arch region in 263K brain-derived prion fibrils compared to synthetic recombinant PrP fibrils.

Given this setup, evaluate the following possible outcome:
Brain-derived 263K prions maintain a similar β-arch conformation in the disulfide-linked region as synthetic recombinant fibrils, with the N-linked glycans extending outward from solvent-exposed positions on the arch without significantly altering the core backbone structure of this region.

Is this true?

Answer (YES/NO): NO